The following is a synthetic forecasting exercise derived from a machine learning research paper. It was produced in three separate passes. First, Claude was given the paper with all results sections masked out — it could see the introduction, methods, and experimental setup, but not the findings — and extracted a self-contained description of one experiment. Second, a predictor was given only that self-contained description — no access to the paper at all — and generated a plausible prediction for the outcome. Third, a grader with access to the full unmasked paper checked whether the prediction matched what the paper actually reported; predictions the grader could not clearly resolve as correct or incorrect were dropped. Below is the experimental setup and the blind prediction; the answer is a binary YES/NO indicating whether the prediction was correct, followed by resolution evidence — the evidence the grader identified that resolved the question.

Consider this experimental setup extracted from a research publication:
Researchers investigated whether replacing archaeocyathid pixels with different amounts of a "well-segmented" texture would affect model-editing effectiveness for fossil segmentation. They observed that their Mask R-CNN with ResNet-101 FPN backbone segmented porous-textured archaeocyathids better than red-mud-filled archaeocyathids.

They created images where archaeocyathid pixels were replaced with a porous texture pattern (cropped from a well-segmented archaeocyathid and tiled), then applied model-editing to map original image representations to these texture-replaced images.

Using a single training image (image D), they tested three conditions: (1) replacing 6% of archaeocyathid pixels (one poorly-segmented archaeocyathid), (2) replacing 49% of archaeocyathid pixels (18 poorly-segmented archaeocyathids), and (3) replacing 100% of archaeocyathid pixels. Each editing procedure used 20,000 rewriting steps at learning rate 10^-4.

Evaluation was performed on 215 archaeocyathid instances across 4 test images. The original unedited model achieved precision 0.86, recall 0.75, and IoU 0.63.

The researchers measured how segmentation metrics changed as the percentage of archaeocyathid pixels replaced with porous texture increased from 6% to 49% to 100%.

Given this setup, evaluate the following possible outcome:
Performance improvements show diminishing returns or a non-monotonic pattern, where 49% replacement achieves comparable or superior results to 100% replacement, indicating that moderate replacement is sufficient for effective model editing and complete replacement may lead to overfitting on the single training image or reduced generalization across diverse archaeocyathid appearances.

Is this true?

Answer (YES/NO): NO